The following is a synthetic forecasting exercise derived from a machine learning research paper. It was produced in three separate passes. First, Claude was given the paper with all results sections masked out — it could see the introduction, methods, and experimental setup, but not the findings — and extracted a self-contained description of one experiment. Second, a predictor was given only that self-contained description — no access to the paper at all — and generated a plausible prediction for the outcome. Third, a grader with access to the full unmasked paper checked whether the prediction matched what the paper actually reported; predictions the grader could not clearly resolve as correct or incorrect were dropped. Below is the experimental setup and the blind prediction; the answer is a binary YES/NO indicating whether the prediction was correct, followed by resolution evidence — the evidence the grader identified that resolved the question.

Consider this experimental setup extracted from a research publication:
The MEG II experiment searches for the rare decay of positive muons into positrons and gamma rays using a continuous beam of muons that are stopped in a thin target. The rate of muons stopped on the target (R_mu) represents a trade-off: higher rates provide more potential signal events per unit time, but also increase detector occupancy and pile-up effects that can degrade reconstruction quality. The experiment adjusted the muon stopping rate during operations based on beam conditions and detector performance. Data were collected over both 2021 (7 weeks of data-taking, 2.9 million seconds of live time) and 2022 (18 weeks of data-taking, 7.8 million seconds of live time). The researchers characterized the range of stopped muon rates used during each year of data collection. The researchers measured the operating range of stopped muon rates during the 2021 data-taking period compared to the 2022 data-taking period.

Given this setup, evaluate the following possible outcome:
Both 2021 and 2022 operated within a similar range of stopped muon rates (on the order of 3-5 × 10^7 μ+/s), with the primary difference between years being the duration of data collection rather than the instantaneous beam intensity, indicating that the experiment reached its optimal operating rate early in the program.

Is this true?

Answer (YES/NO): NO